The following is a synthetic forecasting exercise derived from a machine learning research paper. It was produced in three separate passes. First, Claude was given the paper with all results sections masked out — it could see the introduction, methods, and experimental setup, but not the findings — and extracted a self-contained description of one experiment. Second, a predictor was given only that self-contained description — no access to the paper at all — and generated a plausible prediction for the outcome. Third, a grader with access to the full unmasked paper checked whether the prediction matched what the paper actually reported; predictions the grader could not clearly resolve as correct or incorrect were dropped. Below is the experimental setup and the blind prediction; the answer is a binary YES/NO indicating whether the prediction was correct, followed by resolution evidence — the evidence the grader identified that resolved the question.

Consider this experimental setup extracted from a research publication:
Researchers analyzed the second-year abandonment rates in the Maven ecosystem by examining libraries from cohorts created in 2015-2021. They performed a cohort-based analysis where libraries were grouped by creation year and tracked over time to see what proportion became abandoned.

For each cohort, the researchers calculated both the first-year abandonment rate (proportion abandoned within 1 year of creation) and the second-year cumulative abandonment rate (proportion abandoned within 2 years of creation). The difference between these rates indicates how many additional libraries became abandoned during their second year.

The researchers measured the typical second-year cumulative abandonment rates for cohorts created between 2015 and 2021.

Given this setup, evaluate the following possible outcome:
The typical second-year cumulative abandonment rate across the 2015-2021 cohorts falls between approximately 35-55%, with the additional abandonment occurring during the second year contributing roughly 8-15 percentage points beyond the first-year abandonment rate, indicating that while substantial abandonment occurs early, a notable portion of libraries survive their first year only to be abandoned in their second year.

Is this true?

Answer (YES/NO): NO